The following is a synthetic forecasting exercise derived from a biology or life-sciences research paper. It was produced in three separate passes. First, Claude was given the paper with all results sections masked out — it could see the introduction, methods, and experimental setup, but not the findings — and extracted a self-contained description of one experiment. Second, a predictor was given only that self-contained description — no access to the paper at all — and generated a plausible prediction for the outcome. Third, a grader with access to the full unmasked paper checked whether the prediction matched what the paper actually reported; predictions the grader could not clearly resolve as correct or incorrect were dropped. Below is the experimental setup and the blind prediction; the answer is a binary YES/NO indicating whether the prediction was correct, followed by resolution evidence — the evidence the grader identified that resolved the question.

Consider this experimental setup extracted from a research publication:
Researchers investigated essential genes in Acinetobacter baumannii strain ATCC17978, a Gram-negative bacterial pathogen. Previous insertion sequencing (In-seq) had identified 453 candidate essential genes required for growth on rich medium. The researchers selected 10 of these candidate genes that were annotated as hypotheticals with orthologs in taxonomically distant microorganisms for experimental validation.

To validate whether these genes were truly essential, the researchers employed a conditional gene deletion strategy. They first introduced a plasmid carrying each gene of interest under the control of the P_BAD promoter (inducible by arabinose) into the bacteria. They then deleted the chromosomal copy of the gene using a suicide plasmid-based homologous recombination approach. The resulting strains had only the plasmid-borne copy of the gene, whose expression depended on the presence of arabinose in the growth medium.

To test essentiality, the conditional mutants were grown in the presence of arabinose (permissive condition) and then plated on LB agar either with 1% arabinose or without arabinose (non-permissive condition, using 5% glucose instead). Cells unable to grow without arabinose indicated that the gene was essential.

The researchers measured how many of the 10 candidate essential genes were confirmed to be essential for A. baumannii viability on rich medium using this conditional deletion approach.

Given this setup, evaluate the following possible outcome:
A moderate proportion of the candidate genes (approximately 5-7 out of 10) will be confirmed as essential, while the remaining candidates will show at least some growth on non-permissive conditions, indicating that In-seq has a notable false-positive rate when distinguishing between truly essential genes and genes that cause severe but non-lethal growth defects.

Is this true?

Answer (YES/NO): NO